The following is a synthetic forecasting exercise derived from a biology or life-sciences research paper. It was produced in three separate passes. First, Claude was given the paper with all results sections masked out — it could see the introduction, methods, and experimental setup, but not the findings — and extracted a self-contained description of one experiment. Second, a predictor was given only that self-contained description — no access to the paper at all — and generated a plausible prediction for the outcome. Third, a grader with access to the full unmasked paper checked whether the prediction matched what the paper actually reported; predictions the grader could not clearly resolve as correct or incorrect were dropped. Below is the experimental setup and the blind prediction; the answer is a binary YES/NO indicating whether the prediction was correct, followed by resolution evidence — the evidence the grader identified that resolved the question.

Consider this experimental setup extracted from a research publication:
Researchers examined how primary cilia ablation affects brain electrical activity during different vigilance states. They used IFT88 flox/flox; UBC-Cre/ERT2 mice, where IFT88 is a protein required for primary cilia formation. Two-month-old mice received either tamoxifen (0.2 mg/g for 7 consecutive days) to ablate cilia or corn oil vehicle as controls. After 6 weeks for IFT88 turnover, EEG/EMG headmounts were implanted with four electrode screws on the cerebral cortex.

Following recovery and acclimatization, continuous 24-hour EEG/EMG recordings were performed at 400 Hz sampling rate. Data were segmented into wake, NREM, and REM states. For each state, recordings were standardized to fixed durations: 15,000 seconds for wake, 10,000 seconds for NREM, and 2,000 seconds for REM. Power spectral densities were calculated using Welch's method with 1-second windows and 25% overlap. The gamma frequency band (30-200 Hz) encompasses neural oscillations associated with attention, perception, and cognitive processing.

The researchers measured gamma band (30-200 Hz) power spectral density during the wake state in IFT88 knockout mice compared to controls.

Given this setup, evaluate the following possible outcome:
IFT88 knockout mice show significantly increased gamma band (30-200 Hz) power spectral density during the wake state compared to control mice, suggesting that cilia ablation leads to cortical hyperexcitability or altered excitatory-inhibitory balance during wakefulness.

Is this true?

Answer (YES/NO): NO